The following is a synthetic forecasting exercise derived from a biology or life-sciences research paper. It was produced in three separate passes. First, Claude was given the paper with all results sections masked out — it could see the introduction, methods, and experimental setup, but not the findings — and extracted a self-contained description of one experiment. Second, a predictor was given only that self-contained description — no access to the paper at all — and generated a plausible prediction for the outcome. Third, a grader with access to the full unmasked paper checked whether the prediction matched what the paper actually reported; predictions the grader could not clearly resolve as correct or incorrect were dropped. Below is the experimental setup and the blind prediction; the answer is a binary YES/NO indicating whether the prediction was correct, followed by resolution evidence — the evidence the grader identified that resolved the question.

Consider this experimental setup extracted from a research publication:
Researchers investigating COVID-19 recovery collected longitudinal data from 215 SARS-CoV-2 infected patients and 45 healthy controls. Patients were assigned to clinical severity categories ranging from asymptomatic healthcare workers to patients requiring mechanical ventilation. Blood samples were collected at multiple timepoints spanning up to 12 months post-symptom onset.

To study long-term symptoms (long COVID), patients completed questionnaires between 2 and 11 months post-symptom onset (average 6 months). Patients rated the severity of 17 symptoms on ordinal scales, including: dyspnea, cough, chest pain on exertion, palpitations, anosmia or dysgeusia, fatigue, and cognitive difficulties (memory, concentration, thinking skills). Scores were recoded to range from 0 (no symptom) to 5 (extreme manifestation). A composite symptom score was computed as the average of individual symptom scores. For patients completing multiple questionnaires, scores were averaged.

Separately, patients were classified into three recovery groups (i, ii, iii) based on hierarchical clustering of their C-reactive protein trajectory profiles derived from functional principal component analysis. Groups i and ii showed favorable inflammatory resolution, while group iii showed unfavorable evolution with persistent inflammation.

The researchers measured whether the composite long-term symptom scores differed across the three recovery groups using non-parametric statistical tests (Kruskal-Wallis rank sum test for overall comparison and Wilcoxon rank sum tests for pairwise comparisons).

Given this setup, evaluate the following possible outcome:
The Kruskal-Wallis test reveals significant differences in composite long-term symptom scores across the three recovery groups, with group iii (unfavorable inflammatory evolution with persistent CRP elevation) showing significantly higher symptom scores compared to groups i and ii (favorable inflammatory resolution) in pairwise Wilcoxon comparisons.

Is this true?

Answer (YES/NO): YES